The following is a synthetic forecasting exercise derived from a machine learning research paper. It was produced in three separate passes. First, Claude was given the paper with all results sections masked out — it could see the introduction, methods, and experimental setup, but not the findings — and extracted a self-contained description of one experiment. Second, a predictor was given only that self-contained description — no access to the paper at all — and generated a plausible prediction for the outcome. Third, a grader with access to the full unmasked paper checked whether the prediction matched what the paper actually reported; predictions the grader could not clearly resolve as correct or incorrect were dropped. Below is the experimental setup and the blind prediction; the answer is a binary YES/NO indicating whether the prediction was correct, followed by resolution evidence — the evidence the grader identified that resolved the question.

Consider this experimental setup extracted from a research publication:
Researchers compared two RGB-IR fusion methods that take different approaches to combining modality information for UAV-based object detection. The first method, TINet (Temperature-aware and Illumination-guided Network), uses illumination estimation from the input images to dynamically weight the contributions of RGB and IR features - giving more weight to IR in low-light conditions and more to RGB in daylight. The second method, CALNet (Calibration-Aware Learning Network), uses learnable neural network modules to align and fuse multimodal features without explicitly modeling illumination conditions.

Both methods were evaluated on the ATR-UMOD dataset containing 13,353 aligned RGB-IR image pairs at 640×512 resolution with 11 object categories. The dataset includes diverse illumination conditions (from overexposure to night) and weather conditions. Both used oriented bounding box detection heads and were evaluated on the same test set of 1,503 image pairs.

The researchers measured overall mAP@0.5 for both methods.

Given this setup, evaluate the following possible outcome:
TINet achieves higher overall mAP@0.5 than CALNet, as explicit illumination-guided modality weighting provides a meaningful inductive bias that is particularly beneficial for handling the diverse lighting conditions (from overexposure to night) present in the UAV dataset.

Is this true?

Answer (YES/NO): NO